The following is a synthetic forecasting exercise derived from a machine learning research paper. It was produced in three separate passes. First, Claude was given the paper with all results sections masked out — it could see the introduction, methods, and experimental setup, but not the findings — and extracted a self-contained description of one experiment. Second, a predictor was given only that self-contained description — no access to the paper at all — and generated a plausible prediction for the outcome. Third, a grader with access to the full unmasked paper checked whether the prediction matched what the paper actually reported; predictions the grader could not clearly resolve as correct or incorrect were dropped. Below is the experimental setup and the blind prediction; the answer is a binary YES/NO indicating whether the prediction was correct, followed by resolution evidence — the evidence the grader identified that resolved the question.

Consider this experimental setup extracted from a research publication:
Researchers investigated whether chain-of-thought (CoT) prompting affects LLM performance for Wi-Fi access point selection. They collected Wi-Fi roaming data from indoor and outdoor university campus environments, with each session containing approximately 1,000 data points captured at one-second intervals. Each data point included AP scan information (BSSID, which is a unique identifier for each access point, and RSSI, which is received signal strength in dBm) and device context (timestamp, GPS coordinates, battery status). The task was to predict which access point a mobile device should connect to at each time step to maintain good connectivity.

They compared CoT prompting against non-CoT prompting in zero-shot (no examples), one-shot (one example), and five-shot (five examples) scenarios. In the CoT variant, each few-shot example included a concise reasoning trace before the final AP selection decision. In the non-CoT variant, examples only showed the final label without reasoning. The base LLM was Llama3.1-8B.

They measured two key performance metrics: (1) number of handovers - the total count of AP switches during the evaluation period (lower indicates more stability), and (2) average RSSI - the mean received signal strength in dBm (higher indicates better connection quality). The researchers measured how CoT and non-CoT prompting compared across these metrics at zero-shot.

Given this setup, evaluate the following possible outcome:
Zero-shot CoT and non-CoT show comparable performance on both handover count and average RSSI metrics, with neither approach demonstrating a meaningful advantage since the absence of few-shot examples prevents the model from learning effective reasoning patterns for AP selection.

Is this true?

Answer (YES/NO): NO